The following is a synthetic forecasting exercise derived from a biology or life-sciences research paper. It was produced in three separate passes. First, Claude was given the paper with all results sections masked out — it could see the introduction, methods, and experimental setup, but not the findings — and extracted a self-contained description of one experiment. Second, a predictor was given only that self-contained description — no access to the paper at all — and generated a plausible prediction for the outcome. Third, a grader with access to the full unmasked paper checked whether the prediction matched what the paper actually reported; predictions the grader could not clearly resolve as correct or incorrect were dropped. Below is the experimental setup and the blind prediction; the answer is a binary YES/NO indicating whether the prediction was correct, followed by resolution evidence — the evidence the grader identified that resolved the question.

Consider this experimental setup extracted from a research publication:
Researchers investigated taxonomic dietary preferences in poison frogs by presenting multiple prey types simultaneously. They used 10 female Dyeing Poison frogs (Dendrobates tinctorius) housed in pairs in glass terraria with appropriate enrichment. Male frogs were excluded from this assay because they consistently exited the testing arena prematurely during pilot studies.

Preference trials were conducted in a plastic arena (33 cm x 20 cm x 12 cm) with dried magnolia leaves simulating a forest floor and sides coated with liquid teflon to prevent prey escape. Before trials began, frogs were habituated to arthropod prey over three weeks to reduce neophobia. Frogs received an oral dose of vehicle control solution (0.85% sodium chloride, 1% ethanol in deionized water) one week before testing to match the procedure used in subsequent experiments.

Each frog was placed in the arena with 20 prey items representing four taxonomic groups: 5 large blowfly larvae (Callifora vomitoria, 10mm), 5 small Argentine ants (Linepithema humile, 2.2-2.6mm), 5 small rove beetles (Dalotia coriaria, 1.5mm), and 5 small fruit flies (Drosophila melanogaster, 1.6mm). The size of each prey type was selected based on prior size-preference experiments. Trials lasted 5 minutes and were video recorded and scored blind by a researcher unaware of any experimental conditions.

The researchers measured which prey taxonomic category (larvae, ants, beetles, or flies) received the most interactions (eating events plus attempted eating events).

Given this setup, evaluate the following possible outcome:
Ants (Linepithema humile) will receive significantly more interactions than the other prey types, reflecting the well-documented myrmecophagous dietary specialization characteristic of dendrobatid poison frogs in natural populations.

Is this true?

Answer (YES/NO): NO